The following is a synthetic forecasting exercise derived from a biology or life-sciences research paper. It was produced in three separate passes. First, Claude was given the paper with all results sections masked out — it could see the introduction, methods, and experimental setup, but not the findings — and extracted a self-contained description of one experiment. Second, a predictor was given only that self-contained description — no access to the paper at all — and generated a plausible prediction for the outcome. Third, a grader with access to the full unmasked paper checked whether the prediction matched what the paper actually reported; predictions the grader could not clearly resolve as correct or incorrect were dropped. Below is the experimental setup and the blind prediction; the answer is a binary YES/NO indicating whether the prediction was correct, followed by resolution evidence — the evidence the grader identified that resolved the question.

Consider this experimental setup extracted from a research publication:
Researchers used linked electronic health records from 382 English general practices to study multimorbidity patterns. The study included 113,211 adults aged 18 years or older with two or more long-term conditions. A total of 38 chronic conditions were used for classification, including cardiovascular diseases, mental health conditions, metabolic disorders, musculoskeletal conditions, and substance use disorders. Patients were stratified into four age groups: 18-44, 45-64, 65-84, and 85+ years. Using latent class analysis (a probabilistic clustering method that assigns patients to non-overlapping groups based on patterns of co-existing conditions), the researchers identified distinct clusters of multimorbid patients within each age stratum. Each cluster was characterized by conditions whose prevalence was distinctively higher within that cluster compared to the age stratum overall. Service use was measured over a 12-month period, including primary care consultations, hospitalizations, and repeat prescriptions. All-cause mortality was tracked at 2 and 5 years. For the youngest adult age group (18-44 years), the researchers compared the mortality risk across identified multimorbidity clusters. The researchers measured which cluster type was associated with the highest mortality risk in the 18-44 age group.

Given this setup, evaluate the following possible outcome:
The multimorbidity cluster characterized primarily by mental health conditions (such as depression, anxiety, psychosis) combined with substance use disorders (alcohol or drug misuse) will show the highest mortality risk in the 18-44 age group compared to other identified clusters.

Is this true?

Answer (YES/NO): NO